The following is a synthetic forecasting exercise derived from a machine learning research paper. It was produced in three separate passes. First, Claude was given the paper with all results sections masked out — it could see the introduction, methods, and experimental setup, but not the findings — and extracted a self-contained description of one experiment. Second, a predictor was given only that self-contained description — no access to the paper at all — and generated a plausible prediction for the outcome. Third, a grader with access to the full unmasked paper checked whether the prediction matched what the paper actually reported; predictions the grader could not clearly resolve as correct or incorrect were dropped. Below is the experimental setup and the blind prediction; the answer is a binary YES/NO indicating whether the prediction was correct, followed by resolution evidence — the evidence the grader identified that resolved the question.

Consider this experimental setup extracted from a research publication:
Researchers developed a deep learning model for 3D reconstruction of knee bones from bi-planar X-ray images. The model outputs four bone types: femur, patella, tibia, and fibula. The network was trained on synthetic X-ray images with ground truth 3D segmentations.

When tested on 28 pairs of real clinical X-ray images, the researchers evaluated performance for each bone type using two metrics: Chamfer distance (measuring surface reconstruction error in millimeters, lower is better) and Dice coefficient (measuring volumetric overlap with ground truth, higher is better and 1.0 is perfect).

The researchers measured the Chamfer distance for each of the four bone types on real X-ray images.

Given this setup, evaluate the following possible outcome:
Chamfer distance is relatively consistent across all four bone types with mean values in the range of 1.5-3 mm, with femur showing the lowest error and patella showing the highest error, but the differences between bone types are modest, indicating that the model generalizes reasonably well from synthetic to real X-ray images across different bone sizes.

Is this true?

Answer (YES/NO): NO